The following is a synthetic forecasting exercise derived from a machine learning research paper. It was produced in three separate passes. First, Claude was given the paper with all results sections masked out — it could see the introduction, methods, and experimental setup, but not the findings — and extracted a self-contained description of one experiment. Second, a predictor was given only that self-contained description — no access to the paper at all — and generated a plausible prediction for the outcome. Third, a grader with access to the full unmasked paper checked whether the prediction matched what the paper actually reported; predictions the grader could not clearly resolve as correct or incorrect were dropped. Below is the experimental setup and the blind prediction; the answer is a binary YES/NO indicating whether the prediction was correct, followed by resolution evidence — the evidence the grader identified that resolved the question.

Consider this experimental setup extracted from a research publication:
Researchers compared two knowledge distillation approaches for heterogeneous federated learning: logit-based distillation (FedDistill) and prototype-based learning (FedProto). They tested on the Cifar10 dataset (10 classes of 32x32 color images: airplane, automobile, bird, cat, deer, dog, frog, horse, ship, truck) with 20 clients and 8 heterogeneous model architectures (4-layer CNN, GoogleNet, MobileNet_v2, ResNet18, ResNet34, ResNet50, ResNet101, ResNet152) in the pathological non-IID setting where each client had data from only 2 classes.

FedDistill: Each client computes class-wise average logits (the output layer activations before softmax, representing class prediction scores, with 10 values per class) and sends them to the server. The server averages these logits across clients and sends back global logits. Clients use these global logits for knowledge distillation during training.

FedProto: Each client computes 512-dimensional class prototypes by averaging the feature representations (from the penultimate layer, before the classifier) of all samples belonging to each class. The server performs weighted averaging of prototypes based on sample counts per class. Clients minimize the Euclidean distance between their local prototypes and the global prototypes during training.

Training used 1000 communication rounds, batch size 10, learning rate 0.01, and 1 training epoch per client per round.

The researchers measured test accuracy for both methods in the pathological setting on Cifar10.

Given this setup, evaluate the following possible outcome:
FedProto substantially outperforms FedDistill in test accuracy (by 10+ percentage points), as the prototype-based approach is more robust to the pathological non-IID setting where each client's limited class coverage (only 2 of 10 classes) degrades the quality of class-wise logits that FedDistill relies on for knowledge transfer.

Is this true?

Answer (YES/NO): NO